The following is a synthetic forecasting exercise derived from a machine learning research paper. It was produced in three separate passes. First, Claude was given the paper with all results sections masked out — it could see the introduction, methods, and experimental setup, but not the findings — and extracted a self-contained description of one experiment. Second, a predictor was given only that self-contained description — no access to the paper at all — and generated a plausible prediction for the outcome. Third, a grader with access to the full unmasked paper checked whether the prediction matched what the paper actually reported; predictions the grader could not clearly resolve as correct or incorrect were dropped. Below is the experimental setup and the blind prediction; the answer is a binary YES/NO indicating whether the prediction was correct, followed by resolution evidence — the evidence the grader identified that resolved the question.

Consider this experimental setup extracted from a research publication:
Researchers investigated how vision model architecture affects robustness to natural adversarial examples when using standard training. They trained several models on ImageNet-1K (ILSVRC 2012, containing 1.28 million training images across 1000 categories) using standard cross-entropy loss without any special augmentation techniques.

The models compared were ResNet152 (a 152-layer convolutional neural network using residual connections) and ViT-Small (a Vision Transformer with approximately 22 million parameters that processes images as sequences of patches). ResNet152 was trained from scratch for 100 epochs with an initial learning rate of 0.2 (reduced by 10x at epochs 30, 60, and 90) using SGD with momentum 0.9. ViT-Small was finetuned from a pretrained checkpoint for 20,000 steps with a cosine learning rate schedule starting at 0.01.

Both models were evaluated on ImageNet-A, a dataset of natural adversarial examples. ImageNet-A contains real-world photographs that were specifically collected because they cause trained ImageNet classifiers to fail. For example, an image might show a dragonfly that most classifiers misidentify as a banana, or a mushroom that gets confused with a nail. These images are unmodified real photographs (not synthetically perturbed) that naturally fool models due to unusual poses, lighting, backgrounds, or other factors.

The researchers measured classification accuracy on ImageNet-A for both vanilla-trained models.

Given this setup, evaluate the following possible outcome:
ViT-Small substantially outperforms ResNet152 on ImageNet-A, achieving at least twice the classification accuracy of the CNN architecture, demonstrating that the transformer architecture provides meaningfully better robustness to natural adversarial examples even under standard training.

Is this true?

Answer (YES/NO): YES